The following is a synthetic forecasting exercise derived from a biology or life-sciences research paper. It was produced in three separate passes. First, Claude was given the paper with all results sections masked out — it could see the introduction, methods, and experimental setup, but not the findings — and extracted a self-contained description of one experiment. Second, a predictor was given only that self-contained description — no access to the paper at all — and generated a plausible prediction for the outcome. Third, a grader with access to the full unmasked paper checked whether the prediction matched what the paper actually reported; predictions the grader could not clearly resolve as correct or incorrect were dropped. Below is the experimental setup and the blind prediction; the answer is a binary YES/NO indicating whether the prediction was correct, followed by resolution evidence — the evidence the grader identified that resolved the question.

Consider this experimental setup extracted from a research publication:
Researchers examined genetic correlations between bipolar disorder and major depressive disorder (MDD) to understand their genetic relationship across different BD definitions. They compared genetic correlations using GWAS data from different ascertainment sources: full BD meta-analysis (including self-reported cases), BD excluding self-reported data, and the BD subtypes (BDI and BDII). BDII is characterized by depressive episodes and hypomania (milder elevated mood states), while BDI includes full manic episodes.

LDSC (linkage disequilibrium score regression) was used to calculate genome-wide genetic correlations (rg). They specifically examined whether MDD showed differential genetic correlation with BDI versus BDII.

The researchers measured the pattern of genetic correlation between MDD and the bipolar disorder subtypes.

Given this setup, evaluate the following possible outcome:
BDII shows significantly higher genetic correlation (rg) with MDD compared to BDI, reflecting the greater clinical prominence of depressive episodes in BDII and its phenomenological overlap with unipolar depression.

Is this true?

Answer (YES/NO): YES